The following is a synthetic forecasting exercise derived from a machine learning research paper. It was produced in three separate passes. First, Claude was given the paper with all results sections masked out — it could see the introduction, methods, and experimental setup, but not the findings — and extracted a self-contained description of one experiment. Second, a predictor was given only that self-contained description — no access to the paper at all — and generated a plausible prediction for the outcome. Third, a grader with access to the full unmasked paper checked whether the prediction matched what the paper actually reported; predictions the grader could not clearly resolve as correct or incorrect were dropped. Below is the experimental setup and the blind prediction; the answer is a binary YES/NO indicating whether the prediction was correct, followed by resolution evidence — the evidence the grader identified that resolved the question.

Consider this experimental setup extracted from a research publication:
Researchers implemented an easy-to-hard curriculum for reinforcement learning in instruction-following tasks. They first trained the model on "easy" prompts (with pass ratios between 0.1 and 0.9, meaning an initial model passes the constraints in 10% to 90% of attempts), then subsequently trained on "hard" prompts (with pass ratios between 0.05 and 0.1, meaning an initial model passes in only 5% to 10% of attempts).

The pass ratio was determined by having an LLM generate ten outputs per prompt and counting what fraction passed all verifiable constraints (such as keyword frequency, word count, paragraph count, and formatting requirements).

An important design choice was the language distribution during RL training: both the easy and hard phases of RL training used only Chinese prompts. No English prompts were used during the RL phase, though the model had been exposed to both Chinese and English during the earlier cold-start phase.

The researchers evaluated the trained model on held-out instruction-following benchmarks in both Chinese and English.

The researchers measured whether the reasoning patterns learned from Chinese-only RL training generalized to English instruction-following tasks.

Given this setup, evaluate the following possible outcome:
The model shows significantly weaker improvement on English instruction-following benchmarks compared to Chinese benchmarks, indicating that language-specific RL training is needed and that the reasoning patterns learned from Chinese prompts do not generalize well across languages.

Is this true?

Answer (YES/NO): NO